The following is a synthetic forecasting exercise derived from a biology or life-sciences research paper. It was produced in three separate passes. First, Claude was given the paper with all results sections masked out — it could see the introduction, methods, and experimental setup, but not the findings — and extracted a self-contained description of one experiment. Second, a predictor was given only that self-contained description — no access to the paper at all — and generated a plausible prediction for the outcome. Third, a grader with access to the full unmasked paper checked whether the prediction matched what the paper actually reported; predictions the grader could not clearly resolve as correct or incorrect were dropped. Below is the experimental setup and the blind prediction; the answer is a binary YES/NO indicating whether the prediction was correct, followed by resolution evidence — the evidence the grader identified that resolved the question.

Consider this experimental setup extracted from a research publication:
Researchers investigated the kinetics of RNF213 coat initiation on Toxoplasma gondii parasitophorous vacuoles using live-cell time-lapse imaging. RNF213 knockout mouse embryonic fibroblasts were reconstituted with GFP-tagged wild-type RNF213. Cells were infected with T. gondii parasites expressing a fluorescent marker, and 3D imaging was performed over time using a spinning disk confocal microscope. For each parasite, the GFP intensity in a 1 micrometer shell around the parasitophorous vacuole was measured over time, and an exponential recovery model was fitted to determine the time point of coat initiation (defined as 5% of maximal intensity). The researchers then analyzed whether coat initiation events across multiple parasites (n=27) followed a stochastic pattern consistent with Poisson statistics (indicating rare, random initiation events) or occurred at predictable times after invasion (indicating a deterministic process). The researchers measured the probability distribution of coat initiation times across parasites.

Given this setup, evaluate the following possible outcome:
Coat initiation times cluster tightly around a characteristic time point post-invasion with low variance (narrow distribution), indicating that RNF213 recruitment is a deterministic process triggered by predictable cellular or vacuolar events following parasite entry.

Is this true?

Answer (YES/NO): NO